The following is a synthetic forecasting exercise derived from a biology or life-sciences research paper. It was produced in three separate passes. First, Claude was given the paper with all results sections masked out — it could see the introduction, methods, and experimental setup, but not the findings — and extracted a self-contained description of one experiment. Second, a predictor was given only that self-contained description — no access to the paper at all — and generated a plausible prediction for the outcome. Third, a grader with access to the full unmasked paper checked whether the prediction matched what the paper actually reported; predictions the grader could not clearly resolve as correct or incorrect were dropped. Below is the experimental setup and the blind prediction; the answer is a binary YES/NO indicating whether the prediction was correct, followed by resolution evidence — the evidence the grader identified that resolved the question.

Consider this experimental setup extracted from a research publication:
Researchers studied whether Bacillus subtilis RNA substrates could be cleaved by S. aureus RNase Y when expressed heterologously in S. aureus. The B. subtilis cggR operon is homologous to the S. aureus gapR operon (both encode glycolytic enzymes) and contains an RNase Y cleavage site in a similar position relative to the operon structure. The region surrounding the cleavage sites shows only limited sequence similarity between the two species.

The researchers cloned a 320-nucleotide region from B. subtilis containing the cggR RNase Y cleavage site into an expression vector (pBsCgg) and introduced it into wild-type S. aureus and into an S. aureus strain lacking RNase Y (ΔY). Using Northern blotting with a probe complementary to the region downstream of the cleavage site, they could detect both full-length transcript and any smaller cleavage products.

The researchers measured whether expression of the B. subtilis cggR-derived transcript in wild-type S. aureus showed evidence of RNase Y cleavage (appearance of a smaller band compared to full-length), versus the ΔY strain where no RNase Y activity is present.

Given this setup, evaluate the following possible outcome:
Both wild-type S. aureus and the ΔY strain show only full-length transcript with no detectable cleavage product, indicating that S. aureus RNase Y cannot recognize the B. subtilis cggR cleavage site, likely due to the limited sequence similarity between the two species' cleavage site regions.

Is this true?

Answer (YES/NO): NO